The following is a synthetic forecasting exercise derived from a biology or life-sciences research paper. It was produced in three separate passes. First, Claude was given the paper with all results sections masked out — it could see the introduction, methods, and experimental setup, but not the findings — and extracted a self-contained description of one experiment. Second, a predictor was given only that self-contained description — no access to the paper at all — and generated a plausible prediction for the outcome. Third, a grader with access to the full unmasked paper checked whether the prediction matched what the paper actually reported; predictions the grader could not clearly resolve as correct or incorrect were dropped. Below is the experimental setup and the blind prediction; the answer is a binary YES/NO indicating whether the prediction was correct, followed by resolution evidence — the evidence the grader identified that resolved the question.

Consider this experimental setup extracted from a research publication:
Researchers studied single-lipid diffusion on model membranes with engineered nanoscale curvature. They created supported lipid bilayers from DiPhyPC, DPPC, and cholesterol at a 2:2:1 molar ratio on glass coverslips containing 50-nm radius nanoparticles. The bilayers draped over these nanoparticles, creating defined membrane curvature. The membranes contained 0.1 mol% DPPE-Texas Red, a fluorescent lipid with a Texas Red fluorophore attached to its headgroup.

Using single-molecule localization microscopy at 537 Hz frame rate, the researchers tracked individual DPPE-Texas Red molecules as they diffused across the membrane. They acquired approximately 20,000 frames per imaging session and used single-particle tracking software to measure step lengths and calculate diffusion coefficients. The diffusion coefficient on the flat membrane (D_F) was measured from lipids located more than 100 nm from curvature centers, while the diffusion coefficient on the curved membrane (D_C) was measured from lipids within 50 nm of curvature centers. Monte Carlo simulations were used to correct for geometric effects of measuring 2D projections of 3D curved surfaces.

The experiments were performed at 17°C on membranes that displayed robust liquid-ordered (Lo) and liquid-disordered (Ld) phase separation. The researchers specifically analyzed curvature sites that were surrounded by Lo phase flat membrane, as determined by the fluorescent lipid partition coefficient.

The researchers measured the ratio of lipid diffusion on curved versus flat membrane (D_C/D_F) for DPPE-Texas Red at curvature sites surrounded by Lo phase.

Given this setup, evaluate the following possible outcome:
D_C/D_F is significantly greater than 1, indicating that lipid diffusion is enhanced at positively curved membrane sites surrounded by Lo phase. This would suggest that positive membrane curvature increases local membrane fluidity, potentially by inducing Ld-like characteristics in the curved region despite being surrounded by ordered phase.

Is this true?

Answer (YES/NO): YES